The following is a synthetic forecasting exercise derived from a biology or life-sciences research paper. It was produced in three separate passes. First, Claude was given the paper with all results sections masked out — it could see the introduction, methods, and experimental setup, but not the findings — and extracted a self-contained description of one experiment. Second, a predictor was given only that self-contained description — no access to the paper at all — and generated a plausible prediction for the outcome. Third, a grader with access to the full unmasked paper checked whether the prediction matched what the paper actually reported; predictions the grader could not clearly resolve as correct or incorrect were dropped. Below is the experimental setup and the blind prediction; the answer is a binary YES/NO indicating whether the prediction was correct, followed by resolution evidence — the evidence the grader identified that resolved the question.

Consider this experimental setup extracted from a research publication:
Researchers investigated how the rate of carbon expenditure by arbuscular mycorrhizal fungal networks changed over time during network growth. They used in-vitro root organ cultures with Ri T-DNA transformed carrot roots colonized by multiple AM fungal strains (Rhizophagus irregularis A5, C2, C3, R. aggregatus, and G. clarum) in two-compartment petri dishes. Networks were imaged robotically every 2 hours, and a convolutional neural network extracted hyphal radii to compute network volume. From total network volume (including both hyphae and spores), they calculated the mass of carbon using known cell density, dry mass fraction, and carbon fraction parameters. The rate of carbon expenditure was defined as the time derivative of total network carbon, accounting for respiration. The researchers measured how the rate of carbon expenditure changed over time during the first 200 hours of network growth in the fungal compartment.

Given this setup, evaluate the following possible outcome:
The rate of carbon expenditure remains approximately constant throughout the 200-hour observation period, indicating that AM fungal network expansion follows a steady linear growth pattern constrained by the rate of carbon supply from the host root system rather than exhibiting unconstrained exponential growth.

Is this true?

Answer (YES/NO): NO